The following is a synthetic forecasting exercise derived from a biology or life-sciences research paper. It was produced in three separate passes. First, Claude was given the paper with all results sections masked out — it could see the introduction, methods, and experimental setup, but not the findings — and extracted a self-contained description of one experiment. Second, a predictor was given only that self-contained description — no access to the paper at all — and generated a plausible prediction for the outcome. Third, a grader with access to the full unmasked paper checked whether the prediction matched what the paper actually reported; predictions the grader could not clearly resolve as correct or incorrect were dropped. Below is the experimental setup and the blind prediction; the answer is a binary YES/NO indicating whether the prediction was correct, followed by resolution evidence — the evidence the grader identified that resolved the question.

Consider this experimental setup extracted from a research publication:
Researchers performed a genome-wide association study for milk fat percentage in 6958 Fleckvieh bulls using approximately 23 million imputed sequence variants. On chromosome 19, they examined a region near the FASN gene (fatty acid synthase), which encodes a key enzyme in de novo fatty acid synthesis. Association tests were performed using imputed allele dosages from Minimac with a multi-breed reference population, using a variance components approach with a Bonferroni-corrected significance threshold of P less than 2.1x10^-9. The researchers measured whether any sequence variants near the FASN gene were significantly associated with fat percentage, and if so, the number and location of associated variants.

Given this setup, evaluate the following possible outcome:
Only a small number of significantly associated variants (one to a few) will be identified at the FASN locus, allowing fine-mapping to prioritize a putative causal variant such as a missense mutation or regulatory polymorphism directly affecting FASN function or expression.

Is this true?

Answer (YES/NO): YES